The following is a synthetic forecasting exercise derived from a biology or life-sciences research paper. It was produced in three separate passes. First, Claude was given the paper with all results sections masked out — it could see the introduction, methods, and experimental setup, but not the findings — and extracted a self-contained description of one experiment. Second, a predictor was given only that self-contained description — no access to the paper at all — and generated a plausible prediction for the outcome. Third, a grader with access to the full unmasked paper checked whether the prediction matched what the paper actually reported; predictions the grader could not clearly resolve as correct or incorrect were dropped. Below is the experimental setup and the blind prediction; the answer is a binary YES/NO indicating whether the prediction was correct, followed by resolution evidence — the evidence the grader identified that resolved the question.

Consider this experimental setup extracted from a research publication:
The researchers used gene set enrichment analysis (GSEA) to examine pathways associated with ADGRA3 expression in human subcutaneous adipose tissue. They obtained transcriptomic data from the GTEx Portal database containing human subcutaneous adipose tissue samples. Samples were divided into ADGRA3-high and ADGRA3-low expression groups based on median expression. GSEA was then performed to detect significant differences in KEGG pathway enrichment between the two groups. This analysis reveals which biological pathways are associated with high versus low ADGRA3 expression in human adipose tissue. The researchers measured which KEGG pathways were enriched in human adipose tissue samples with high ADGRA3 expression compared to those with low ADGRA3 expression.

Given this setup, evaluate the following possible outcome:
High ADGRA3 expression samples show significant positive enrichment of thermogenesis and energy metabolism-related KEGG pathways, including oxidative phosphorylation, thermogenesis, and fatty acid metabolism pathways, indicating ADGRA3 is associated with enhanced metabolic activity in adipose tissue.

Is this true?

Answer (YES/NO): NO